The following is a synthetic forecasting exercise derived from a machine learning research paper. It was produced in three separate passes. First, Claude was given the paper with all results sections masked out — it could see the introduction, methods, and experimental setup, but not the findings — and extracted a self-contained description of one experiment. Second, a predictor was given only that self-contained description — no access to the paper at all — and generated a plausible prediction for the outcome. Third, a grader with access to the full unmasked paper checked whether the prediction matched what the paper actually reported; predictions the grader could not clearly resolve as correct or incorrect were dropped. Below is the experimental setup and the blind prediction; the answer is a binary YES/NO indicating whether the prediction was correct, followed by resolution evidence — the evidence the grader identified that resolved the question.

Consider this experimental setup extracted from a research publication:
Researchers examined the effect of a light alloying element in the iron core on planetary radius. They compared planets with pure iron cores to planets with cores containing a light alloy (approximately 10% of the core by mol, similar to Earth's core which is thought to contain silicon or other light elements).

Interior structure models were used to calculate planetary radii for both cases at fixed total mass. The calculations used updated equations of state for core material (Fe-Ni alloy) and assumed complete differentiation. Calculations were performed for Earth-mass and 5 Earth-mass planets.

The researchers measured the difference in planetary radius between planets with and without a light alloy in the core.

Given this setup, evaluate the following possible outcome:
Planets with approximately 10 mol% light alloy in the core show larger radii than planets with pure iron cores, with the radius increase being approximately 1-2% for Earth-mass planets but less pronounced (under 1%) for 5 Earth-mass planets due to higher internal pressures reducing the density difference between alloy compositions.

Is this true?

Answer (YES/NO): NO